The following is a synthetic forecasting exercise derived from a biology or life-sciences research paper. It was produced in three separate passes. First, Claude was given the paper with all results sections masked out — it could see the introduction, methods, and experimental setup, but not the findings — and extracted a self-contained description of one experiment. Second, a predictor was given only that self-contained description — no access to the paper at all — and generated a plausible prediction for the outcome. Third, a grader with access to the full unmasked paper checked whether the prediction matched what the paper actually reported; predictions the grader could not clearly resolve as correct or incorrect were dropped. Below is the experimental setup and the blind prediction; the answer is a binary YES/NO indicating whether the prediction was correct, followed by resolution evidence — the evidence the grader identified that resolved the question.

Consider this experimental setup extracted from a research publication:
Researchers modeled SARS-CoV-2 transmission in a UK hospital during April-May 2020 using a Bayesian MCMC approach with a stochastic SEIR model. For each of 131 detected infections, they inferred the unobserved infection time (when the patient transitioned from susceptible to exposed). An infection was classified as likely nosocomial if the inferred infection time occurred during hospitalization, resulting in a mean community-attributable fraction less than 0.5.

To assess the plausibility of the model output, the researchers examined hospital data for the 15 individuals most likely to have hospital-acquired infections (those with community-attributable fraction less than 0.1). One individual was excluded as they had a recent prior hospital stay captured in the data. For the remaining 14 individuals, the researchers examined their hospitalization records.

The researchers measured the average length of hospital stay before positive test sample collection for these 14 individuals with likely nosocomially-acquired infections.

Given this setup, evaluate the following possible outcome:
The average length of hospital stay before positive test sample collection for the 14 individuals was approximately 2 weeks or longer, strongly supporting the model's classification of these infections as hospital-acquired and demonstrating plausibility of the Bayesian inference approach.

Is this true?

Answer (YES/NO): NO